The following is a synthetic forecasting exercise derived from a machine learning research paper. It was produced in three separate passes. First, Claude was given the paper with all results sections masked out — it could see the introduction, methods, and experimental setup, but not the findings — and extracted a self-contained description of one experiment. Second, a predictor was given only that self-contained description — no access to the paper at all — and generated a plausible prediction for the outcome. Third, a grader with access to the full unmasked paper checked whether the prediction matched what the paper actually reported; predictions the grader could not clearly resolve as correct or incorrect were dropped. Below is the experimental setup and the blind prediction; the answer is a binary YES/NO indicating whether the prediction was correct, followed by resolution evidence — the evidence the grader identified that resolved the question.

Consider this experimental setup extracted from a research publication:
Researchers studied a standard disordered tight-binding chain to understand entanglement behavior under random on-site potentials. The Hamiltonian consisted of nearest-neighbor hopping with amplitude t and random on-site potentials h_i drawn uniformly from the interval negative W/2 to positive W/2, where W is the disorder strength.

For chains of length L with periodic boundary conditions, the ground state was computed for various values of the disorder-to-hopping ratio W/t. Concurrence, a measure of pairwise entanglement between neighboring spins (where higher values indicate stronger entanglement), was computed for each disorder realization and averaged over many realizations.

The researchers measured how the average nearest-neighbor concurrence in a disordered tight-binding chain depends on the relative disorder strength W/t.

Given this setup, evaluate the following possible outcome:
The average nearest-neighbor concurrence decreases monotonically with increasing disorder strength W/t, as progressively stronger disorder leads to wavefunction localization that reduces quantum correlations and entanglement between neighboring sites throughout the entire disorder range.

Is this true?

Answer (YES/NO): YES